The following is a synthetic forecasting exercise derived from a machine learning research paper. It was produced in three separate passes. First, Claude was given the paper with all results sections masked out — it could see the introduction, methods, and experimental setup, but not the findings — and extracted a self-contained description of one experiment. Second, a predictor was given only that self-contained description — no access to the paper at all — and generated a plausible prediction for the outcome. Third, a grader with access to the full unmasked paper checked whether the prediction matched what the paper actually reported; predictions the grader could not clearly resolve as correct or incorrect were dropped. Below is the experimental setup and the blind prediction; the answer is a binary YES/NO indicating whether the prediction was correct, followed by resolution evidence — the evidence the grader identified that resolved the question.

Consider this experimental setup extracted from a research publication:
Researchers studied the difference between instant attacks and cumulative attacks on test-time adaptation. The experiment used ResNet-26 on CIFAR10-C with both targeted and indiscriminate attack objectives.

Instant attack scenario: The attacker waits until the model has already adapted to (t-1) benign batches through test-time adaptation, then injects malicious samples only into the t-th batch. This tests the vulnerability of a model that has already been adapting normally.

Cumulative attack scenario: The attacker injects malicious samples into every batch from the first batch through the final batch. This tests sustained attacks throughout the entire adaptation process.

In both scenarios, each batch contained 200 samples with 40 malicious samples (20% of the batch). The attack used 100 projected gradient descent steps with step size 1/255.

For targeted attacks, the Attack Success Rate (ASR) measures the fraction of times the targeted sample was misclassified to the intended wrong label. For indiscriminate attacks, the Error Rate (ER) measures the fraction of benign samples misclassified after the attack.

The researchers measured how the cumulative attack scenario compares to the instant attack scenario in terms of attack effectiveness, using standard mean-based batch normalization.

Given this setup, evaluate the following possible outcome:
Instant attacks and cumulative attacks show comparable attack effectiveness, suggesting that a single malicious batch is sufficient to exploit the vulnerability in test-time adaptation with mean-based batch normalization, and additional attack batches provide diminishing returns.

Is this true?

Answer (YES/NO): NO